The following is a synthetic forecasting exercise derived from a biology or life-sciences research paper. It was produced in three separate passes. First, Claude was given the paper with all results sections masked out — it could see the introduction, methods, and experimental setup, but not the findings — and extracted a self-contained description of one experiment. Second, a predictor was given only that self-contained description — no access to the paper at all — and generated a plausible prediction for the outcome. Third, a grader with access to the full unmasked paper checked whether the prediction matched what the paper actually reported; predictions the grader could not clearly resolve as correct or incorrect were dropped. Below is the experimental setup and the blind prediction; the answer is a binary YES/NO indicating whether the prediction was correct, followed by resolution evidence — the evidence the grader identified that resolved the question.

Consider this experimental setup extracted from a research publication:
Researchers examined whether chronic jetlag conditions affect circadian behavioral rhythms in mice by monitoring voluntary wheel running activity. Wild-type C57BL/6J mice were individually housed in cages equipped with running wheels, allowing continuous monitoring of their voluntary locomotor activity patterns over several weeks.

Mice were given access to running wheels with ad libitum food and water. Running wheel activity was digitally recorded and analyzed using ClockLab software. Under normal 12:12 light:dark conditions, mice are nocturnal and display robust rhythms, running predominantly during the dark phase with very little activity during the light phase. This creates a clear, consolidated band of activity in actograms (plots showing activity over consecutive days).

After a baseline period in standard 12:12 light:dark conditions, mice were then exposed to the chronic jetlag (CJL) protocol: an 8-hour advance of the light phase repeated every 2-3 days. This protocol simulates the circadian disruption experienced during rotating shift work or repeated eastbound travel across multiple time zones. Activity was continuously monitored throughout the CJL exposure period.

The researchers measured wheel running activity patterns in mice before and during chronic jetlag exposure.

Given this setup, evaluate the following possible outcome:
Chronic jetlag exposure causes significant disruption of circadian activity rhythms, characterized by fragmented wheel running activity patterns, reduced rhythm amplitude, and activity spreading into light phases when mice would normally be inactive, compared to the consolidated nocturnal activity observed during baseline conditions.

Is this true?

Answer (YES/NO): NO